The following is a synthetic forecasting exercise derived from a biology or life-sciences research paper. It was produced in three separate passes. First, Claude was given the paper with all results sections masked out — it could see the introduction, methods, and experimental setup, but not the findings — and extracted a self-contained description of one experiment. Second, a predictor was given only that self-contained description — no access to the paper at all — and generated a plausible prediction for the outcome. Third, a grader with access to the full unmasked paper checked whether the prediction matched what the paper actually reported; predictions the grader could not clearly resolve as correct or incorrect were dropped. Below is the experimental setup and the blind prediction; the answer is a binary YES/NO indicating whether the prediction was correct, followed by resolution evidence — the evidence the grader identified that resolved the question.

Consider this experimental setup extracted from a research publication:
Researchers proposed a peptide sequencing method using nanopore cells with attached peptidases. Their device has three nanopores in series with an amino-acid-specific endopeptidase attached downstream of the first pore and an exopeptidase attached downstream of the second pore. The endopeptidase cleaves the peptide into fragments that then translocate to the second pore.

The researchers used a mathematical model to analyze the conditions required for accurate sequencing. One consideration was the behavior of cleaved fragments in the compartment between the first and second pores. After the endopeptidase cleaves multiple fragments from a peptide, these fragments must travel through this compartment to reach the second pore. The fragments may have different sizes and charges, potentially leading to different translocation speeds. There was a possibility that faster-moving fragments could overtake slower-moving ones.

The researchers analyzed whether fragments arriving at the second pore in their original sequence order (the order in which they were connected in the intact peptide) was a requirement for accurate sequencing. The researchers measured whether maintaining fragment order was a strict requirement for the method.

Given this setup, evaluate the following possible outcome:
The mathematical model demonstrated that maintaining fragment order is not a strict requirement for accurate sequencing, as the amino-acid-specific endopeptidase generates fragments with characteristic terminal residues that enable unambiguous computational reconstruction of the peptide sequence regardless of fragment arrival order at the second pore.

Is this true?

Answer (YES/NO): NO